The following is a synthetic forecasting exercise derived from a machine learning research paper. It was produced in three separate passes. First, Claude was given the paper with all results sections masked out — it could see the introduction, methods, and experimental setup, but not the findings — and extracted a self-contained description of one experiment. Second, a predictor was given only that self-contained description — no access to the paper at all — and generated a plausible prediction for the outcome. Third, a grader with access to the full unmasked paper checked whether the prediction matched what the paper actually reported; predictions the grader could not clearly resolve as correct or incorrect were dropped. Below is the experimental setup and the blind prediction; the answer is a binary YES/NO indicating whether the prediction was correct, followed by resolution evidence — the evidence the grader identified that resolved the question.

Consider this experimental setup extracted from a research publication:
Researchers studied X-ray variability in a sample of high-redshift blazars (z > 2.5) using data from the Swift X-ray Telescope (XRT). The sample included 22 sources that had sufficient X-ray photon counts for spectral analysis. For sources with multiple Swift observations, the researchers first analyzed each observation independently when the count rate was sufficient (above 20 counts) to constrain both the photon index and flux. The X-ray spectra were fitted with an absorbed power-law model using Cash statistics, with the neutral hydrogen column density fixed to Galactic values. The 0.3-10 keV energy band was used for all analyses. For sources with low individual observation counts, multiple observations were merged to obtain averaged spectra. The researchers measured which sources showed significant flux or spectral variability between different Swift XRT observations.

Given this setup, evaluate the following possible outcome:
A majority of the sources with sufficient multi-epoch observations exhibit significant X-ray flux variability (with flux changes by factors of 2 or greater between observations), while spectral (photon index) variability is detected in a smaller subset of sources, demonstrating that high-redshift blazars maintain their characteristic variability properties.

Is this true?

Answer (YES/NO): NO